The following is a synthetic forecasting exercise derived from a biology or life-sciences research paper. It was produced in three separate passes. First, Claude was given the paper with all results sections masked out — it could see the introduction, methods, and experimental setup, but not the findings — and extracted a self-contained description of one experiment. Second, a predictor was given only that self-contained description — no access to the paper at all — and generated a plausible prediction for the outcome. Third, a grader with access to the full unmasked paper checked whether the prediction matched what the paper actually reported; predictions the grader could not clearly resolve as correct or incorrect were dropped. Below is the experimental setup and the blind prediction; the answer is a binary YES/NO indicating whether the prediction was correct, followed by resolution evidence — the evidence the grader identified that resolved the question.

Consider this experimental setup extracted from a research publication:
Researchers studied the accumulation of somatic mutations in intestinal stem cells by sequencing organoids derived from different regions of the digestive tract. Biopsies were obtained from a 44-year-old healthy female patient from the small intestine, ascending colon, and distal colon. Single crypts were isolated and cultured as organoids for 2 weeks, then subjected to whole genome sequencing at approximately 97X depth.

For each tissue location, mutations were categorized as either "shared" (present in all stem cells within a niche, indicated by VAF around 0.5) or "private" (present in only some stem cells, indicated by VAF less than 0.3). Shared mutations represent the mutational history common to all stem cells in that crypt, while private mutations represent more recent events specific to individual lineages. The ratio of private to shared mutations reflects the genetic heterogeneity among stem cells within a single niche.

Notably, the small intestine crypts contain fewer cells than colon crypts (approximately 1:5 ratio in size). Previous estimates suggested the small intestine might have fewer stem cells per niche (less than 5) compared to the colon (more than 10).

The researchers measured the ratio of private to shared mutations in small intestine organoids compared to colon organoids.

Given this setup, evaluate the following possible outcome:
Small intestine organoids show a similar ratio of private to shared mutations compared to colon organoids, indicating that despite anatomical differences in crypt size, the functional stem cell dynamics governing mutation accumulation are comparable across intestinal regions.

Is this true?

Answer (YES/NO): NO